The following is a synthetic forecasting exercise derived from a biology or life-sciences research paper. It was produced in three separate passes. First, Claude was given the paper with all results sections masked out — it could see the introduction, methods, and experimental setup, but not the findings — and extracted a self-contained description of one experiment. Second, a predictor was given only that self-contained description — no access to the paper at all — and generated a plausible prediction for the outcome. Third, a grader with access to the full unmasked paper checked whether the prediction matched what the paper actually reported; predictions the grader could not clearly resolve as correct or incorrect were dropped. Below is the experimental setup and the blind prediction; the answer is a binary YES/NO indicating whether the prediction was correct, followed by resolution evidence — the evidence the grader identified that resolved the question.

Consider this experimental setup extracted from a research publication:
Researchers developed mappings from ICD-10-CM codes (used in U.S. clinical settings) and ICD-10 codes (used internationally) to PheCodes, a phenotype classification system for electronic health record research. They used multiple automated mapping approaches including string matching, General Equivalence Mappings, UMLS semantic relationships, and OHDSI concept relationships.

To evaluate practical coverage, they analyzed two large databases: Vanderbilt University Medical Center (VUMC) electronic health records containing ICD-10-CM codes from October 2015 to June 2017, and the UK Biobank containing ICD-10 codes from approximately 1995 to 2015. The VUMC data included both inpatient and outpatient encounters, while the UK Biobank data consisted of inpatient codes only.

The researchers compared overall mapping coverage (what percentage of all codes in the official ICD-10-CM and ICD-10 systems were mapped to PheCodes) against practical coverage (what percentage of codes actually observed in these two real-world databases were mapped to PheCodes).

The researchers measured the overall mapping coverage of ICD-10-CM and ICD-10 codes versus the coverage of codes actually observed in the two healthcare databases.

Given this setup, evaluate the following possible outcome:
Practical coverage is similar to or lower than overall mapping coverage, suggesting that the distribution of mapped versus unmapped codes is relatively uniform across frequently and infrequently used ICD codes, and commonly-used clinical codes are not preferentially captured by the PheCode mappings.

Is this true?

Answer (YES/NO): NO